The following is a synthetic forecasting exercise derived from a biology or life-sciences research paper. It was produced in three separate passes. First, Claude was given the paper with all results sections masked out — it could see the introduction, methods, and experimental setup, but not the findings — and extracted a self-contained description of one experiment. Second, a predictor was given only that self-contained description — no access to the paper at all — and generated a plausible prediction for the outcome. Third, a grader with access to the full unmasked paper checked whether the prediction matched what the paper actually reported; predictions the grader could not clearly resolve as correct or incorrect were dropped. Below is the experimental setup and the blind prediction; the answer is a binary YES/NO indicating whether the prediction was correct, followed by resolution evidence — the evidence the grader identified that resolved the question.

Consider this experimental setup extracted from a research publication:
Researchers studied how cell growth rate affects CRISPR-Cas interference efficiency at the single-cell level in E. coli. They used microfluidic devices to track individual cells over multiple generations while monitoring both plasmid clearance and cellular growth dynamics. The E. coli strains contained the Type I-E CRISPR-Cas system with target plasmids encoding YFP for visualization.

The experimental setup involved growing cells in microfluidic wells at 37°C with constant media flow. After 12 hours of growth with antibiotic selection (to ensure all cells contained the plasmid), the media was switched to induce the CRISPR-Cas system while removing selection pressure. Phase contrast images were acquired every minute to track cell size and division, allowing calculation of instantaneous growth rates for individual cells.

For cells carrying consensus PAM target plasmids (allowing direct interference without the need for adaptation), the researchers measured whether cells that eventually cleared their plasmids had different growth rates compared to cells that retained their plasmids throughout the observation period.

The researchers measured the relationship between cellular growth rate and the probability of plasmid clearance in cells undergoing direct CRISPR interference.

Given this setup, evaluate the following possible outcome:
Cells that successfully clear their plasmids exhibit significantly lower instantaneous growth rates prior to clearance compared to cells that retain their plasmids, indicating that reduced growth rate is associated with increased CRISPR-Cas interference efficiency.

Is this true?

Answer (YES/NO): NO